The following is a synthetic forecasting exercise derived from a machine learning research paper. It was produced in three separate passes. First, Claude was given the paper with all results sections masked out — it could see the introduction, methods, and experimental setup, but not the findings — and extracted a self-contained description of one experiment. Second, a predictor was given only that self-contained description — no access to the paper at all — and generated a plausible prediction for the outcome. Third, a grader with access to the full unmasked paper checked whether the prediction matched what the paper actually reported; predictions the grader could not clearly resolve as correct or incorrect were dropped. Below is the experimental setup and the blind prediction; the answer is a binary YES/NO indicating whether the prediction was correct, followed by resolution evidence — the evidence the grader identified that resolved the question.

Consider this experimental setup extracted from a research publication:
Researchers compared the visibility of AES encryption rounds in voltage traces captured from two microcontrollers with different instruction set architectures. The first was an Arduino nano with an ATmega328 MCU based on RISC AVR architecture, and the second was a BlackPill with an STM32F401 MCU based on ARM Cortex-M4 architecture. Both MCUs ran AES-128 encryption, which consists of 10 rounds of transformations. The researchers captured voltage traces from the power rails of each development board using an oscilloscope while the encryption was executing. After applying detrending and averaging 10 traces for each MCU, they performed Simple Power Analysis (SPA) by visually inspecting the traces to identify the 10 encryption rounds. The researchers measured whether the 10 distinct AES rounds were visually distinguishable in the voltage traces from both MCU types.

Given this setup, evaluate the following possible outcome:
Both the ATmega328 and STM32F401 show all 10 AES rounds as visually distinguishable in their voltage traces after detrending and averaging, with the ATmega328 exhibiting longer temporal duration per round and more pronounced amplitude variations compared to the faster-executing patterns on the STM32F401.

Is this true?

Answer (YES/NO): NO